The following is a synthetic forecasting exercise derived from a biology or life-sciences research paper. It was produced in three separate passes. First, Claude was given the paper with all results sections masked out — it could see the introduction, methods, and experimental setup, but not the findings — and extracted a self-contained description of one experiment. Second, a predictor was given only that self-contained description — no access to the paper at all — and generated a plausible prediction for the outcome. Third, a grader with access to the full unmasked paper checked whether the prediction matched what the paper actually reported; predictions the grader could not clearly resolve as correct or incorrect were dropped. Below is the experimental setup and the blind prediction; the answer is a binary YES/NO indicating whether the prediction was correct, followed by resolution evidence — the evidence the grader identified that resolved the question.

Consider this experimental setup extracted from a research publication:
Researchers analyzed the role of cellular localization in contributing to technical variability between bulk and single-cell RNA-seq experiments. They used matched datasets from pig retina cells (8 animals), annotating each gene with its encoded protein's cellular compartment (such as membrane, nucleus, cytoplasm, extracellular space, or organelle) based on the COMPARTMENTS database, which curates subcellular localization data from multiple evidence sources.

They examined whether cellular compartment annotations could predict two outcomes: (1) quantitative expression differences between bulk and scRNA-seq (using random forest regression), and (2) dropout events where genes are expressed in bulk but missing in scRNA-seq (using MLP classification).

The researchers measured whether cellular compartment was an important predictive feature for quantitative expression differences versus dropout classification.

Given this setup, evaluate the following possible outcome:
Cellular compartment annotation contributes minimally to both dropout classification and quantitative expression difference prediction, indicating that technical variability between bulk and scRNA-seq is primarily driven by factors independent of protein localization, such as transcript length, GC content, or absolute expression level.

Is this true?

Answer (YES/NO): NO